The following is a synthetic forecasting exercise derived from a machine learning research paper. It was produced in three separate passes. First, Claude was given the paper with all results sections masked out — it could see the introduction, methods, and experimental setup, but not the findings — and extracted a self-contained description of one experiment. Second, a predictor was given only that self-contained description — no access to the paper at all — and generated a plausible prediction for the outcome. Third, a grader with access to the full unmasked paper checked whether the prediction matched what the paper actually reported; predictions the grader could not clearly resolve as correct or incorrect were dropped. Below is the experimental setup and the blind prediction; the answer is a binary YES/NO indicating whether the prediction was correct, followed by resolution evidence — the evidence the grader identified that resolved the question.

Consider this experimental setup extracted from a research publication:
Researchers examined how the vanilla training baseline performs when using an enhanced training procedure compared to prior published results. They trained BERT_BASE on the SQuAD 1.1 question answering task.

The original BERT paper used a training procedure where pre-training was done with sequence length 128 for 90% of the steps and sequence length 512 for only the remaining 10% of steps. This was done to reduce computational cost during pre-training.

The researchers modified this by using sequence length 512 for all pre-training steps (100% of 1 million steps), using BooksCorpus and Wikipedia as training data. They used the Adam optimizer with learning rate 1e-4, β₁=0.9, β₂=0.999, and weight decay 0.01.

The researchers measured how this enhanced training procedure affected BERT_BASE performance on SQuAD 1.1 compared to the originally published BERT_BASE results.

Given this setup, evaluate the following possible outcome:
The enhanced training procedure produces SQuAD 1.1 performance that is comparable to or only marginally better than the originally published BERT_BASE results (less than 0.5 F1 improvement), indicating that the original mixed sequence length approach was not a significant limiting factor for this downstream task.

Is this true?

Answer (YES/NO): NO